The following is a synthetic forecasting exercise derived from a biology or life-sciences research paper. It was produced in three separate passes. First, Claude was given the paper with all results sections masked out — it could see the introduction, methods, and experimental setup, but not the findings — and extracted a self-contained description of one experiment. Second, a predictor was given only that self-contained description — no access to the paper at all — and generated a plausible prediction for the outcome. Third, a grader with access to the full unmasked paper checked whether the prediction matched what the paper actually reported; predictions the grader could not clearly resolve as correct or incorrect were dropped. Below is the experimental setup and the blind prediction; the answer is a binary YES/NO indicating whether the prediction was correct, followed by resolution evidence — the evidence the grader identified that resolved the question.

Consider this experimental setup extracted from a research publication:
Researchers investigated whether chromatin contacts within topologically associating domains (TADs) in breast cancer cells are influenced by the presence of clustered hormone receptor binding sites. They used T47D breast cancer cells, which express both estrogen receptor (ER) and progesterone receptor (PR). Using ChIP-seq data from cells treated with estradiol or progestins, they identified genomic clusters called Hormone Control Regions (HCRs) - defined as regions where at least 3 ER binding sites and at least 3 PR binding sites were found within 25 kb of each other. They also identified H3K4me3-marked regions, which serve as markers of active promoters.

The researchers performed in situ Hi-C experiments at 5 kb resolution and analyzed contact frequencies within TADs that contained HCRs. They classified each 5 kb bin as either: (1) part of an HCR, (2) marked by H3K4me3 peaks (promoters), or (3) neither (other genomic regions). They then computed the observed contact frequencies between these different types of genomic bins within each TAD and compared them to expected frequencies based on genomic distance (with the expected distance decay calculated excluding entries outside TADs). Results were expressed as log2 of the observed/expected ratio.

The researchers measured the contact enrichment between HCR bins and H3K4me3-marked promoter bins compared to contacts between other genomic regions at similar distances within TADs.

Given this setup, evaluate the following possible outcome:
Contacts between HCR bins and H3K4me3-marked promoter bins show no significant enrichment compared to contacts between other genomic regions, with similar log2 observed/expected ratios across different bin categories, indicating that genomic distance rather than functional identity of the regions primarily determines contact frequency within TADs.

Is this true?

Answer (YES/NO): NO